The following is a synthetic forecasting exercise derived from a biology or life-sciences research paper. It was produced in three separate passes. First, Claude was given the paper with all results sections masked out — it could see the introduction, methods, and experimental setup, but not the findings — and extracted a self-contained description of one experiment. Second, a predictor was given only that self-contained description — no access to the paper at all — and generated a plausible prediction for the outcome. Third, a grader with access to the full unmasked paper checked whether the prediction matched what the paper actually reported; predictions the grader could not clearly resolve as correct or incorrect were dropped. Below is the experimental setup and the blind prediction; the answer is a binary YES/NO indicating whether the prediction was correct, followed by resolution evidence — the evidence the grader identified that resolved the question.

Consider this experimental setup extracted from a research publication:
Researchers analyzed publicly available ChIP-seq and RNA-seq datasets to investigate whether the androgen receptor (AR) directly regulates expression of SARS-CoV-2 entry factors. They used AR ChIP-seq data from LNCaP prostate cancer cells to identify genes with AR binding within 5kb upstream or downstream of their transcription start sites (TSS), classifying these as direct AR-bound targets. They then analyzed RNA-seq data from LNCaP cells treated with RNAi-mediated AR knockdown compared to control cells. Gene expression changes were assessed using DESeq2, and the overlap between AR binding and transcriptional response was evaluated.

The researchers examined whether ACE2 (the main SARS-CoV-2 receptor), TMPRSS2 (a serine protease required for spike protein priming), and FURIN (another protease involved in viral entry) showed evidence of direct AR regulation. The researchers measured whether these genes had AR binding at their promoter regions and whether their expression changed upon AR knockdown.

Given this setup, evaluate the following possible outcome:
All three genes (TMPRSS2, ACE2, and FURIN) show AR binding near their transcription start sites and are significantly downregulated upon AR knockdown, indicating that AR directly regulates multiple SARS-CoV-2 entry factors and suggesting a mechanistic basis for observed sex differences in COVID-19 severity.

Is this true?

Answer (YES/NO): YES